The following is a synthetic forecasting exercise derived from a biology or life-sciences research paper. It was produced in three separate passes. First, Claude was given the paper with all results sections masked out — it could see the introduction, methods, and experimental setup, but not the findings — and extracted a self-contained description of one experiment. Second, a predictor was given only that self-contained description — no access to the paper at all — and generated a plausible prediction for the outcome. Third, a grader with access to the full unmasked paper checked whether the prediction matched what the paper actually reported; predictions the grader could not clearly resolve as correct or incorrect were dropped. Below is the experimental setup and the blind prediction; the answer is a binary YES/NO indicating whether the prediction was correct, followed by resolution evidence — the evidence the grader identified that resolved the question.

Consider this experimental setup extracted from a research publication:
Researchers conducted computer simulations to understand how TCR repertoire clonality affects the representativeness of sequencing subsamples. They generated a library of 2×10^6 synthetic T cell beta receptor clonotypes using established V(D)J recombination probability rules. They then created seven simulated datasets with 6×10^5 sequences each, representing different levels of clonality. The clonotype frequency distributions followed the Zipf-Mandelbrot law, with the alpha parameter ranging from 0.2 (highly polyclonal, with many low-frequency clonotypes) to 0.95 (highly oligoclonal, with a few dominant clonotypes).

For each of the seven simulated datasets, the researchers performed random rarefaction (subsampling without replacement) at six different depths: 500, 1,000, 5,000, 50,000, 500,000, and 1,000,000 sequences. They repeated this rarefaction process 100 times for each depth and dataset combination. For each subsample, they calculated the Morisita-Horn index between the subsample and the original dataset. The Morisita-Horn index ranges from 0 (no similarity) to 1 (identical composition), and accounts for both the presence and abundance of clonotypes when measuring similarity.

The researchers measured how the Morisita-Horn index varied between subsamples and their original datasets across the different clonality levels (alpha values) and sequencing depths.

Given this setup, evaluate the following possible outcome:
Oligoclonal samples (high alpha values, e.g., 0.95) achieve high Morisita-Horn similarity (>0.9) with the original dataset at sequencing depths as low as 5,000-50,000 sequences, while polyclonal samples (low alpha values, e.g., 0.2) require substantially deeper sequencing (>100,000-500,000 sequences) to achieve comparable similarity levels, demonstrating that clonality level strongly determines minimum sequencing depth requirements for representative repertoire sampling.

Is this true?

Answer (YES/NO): NO